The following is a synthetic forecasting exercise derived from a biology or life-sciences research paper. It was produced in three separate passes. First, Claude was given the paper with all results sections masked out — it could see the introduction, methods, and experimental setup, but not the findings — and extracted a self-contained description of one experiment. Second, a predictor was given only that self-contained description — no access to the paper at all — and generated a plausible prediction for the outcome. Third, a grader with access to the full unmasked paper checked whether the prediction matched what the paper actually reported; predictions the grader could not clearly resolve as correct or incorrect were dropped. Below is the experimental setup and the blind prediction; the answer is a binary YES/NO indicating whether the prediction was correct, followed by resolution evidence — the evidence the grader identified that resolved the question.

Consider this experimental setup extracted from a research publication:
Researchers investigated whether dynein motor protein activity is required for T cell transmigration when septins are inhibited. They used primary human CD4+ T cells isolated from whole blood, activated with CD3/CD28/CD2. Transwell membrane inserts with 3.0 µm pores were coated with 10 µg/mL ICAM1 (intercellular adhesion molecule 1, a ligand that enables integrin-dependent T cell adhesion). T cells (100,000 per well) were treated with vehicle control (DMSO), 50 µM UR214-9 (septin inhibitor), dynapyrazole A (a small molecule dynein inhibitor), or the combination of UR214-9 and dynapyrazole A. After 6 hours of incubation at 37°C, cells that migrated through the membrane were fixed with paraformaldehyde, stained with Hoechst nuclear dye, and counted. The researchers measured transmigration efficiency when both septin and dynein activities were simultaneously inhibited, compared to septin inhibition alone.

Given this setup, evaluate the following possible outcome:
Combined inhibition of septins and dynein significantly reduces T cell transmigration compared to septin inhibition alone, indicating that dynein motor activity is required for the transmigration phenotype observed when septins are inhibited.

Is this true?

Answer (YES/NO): YES